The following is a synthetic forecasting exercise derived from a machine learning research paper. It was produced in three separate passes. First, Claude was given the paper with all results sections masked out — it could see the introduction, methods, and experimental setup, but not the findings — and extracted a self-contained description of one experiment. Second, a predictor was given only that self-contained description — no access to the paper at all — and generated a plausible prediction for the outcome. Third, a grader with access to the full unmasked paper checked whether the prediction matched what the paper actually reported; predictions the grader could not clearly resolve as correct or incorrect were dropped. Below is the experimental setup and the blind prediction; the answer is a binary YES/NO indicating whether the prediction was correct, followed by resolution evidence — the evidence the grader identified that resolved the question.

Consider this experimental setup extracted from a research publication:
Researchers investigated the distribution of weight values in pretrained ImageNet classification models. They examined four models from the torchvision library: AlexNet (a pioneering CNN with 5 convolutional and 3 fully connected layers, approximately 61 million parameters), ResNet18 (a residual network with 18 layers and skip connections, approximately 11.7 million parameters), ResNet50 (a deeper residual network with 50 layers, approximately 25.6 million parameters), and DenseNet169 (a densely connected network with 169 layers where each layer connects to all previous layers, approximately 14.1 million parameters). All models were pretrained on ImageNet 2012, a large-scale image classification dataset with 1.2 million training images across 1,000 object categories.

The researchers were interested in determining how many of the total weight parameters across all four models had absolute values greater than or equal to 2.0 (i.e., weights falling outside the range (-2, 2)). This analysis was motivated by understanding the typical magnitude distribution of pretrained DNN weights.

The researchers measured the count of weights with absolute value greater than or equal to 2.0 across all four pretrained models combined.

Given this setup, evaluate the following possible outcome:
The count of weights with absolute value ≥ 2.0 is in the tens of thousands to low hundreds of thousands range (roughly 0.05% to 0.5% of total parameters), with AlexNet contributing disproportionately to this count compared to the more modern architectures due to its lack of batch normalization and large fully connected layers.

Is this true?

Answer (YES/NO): NO